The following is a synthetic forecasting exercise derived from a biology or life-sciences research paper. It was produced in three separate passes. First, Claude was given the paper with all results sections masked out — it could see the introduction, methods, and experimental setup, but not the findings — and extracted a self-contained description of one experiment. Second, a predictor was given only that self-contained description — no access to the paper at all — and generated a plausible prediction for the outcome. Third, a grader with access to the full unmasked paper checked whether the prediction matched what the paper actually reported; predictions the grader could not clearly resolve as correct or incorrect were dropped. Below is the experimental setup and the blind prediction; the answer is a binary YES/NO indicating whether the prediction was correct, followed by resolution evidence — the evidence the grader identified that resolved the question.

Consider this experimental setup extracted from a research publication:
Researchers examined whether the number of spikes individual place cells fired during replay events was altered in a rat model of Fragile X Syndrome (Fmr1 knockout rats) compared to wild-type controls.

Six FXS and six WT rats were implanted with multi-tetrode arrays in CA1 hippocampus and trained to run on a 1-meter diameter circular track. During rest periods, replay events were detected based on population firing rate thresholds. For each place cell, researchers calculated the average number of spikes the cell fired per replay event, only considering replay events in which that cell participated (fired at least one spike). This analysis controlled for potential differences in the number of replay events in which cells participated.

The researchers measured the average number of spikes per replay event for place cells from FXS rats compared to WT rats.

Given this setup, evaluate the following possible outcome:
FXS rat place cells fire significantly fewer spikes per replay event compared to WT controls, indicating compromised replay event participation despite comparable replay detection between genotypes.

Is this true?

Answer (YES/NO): NO